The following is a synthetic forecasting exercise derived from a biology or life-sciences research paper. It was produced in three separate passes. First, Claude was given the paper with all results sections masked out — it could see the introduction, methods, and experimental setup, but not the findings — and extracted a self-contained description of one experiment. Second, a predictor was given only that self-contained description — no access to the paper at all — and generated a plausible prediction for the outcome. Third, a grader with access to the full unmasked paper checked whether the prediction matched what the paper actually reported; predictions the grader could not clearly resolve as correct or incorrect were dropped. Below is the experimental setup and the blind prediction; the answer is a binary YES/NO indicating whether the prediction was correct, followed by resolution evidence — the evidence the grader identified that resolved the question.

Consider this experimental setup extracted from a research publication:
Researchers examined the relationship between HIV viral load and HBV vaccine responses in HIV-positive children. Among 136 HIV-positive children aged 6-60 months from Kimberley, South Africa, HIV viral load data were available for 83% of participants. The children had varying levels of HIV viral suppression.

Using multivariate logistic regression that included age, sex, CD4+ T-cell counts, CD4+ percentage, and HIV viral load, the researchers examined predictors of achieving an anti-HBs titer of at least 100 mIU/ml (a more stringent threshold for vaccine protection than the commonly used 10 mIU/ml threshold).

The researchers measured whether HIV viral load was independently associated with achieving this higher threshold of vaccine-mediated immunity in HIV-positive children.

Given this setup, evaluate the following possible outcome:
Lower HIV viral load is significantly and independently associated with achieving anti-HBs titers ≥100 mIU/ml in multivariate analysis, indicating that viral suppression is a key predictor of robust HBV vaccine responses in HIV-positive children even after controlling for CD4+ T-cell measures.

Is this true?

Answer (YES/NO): YES